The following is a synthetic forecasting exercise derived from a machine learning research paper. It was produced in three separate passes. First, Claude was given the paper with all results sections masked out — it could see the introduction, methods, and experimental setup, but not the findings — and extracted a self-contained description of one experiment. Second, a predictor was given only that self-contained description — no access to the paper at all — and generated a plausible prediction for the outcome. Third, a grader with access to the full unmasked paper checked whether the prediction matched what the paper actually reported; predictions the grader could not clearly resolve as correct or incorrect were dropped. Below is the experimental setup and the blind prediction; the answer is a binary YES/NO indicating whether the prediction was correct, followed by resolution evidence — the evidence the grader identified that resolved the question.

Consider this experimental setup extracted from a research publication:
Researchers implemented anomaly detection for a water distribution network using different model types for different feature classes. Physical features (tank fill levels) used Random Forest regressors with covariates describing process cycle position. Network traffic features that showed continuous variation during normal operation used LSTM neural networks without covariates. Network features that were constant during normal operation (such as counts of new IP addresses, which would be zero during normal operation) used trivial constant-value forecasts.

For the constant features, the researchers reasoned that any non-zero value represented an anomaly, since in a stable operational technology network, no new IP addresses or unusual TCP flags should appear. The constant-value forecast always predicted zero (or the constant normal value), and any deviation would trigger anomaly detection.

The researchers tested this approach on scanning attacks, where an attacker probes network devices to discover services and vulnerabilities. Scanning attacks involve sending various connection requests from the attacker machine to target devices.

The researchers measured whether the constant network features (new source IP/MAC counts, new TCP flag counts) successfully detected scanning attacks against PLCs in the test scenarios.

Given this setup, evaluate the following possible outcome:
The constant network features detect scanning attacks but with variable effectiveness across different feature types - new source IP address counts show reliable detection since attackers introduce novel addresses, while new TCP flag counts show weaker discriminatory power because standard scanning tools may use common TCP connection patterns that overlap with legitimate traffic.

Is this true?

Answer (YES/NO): NO